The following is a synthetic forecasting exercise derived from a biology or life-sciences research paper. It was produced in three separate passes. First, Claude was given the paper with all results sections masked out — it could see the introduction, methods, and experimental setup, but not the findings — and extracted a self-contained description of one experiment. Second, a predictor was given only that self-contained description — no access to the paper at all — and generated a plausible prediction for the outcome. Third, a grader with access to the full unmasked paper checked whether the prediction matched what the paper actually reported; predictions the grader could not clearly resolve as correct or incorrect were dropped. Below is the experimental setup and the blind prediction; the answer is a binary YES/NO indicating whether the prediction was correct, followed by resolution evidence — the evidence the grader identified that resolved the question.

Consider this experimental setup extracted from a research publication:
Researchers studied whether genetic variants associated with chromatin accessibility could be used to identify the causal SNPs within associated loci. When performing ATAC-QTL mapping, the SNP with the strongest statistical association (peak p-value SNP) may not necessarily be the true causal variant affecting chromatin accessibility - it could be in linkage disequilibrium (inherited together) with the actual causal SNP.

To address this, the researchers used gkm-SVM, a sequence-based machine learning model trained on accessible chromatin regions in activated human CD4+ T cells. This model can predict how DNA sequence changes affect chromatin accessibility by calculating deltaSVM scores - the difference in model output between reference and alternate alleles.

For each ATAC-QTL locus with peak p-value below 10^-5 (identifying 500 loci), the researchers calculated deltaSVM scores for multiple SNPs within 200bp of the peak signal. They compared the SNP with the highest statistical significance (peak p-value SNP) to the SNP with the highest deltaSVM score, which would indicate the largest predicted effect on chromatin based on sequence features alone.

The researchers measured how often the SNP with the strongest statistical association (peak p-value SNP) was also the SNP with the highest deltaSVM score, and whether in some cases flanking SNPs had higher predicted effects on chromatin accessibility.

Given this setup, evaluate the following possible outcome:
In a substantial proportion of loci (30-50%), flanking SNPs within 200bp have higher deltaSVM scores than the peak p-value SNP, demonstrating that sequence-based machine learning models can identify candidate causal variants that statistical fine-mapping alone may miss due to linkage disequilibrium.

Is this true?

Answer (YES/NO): NO